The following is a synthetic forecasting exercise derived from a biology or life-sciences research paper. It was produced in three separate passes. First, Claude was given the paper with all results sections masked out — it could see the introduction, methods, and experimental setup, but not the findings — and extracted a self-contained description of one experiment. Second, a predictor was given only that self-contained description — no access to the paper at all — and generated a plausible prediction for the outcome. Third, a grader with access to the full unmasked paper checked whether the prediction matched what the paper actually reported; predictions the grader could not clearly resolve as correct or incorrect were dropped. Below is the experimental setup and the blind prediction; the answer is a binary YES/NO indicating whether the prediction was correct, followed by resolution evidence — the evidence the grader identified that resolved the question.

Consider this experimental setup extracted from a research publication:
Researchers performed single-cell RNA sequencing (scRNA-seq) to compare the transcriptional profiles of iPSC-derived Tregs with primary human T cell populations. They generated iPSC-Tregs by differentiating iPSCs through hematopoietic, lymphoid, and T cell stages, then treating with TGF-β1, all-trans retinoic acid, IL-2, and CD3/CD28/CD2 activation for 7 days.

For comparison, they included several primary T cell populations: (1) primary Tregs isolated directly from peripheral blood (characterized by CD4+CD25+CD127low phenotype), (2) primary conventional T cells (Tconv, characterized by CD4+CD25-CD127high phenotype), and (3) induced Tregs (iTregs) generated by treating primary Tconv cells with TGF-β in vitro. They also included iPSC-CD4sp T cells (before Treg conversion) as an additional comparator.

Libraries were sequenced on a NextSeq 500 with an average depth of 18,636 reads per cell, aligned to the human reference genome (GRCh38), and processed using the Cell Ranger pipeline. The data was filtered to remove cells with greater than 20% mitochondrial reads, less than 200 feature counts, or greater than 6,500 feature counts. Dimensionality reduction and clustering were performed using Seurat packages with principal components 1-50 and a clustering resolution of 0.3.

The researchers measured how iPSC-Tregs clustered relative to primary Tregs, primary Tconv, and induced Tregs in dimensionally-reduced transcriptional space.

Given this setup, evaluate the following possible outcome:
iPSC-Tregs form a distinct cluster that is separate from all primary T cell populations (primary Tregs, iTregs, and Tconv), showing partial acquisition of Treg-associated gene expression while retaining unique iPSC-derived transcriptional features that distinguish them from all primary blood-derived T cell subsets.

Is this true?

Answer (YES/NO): YES